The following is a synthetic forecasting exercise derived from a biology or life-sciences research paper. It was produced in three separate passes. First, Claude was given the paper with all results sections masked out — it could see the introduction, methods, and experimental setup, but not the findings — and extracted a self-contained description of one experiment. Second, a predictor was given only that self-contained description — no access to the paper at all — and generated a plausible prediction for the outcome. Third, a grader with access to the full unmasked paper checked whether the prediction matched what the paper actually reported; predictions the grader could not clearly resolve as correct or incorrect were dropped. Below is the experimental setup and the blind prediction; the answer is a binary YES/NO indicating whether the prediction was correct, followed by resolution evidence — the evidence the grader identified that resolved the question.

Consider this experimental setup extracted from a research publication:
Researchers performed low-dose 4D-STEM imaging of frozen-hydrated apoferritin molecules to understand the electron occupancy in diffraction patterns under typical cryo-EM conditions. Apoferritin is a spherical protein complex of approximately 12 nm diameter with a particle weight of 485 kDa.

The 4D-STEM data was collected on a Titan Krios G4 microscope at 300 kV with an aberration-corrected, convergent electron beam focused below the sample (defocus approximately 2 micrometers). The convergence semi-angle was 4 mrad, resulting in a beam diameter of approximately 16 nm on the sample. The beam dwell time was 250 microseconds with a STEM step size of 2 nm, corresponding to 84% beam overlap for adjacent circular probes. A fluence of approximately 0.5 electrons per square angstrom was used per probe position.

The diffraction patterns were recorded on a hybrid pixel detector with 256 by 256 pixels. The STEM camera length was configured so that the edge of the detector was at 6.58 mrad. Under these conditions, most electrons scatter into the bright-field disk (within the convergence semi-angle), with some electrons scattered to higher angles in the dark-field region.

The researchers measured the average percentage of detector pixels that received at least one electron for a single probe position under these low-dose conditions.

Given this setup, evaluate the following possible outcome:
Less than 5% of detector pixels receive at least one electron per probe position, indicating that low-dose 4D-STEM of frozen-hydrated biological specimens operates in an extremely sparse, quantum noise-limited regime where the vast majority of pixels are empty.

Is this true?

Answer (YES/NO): NO